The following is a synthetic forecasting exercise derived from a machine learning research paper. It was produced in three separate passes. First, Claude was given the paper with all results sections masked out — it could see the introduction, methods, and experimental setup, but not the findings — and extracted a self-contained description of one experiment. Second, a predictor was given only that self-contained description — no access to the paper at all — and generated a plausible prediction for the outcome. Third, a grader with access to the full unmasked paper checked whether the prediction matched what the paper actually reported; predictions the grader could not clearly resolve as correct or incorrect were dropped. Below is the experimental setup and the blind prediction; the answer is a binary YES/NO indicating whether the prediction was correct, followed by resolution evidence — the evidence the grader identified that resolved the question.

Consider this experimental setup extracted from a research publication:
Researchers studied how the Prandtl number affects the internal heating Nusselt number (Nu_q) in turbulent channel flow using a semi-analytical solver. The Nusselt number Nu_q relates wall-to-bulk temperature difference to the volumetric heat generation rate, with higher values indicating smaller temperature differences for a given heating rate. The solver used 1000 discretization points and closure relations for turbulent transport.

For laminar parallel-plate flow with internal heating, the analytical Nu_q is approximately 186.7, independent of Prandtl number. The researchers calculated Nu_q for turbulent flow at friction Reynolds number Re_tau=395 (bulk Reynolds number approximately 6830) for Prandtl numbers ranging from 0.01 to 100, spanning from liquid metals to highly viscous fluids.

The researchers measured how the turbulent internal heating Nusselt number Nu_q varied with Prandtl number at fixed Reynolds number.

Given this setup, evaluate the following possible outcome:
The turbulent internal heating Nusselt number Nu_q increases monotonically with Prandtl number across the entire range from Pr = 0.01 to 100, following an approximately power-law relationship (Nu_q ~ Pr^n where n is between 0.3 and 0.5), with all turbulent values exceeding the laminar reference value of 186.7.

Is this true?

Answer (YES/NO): NO